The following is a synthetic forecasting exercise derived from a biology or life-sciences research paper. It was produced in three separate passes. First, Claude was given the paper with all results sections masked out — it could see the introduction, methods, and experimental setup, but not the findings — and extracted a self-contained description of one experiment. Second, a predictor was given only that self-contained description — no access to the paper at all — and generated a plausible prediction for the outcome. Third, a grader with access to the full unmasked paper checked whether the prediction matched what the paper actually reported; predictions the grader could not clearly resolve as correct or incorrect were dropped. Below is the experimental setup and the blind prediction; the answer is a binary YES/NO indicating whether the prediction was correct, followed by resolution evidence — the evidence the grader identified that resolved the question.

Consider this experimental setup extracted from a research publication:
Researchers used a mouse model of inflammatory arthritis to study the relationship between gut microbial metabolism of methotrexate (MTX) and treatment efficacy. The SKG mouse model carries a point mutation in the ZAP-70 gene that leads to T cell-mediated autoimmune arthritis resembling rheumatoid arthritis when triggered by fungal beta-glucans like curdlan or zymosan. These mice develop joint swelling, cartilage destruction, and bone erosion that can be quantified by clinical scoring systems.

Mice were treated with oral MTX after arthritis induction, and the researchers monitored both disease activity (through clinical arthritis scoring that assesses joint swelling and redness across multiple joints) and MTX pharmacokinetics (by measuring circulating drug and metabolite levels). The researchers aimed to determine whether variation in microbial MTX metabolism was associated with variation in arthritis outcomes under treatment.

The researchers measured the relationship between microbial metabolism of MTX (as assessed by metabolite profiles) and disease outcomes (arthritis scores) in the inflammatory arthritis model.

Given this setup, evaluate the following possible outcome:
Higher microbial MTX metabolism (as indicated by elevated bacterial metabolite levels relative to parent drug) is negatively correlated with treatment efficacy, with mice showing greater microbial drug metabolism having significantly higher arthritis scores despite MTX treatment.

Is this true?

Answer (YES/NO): YES